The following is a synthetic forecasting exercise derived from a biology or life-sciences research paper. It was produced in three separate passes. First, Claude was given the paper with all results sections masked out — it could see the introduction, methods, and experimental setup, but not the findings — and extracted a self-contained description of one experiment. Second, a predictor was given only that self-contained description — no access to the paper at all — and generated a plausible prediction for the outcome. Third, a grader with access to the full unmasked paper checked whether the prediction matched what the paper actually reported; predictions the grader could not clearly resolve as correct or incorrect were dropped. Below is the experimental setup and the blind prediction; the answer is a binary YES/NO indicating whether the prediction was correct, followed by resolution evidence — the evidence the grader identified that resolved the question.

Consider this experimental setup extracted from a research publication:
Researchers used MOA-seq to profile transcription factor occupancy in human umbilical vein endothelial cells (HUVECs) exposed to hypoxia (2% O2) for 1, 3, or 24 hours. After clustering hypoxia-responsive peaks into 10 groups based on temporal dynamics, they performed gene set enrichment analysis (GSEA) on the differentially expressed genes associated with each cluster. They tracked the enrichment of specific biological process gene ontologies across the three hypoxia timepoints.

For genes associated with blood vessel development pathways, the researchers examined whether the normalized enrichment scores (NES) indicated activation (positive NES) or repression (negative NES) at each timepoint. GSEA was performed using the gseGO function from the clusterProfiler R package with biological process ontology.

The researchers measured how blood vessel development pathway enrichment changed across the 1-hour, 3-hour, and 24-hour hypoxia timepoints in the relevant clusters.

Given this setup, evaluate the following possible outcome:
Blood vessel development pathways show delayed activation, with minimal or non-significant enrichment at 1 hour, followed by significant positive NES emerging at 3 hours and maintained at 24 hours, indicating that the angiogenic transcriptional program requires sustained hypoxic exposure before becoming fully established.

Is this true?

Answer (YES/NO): NO